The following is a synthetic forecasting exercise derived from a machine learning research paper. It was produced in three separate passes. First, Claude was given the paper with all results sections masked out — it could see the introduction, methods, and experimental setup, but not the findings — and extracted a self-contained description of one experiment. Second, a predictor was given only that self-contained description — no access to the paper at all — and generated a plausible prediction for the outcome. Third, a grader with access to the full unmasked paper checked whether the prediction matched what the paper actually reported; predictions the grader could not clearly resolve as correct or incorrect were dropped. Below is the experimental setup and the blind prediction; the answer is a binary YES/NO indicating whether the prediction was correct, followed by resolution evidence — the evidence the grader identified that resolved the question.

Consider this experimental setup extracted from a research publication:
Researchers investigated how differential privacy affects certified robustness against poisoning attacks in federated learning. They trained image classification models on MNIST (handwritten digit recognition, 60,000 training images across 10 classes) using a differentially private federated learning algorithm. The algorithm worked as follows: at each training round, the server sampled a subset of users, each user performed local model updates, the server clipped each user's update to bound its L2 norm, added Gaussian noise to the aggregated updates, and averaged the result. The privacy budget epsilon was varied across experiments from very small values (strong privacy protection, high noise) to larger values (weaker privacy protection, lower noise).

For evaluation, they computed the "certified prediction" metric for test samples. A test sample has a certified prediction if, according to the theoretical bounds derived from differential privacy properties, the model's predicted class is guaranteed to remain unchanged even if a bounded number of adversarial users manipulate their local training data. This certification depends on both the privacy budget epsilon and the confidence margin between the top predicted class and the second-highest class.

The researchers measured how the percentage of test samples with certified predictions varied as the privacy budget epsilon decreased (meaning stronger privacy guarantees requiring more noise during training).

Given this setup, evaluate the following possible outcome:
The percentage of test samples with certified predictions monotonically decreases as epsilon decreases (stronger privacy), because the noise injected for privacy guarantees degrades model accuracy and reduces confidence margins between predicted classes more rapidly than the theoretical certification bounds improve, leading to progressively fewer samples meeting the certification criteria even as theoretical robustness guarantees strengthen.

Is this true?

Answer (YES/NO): NO